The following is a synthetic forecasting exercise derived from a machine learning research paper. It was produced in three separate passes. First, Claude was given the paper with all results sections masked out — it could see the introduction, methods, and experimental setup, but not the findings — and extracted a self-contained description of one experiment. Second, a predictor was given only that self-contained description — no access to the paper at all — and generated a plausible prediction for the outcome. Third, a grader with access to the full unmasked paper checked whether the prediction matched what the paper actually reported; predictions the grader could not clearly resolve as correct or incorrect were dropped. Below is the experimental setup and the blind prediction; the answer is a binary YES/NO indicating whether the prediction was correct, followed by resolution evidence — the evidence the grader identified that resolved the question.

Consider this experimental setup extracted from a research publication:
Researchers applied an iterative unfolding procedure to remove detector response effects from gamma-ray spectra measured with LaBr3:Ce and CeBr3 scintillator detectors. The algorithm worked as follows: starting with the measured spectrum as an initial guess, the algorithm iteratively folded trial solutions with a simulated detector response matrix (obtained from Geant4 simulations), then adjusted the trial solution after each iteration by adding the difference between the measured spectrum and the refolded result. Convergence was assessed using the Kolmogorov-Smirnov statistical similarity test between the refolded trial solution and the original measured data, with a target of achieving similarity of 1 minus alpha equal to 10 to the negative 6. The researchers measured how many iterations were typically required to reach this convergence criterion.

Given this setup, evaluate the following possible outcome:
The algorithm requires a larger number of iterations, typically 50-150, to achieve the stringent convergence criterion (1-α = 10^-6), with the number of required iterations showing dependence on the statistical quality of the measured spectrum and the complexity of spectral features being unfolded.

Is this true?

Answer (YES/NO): NO